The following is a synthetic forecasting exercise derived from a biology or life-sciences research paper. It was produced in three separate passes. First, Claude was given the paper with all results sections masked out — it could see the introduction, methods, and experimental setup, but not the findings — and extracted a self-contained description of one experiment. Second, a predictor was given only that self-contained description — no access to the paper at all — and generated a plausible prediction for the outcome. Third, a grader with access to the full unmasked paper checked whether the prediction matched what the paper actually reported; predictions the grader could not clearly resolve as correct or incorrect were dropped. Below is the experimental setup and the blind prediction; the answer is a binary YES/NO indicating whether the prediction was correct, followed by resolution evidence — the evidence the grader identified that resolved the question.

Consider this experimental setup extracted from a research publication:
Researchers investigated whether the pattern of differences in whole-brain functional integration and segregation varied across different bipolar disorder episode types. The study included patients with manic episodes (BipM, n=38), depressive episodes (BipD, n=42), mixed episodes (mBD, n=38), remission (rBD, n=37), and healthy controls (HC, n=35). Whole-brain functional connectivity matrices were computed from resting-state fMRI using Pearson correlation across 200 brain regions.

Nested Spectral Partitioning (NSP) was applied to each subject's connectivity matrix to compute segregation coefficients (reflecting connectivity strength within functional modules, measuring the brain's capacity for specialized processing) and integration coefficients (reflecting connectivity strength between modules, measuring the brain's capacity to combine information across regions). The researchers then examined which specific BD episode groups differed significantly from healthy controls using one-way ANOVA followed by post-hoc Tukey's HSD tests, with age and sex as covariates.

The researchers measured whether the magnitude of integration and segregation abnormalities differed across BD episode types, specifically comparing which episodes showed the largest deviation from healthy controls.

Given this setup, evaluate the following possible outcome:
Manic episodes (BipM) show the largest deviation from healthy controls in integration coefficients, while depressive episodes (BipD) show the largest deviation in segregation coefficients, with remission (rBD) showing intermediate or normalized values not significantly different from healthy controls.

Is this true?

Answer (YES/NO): NO